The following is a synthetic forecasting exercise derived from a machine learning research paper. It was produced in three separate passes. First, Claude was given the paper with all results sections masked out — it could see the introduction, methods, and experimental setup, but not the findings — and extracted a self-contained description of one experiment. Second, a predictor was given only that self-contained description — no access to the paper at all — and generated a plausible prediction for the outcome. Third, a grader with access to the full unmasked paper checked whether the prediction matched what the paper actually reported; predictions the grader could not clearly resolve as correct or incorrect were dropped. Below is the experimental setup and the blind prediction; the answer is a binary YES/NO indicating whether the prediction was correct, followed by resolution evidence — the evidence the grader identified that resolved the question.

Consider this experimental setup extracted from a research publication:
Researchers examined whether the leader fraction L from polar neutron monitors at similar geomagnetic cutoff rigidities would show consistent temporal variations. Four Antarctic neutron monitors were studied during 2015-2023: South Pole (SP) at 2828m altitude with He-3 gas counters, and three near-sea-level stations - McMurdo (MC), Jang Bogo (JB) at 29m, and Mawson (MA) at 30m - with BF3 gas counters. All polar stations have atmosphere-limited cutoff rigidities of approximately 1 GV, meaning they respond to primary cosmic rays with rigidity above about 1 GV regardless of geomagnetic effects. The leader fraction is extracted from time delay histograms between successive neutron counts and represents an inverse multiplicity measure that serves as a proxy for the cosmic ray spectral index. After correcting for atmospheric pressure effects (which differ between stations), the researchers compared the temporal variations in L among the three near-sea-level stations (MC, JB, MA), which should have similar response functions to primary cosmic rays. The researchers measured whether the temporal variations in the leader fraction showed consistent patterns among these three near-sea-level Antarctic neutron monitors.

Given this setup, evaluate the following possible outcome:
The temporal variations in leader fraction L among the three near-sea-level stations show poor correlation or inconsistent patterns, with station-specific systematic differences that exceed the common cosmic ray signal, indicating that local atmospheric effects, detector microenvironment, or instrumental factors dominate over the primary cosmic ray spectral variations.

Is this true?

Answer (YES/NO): NO